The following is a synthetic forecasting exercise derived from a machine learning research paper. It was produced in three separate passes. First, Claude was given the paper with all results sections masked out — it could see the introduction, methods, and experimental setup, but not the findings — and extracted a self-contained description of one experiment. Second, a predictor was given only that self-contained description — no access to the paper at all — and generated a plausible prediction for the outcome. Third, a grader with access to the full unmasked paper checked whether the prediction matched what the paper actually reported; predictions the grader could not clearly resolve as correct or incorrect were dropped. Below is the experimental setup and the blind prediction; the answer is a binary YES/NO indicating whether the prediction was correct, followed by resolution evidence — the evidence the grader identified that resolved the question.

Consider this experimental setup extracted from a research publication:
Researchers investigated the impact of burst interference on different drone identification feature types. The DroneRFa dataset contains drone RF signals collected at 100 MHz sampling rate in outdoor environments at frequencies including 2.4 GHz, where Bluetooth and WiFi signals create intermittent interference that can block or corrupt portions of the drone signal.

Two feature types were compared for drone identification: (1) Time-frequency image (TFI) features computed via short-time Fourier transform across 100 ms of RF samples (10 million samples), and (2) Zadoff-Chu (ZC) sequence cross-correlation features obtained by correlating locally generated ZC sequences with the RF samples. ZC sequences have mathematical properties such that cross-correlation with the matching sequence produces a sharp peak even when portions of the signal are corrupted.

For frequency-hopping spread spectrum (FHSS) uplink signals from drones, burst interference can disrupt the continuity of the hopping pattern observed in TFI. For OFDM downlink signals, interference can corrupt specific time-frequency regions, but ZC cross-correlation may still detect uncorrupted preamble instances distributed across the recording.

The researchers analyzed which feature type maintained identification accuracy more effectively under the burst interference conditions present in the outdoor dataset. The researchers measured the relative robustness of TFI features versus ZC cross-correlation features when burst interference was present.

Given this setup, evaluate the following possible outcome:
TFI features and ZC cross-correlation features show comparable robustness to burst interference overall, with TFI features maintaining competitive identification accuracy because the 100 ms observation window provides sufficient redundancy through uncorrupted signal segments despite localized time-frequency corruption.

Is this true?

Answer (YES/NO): YES